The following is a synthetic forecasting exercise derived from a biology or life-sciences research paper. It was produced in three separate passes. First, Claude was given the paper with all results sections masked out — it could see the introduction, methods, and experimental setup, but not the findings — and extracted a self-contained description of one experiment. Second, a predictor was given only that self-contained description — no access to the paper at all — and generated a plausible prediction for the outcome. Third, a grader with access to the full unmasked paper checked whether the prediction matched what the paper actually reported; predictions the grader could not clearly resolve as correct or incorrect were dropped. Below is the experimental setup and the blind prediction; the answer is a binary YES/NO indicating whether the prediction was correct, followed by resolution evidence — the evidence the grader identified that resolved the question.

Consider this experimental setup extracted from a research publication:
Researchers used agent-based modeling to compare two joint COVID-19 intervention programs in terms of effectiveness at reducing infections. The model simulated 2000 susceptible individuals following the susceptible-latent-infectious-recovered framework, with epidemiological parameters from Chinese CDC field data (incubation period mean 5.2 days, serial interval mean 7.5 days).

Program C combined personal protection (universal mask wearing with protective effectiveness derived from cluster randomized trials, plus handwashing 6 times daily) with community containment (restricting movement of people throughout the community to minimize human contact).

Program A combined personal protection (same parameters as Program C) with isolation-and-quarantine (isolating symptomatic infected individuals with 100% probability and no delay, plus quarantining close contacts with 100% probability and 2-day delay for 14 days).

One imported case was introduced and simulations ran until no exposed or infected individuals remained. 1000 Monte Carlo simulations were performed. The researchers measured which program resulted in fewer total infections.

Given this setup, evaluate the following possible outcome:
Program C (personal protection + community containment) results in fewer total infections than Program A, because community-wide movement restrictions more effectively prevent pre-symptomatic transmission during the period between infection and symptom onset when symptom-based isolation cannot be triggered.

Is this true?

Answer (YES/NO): NO